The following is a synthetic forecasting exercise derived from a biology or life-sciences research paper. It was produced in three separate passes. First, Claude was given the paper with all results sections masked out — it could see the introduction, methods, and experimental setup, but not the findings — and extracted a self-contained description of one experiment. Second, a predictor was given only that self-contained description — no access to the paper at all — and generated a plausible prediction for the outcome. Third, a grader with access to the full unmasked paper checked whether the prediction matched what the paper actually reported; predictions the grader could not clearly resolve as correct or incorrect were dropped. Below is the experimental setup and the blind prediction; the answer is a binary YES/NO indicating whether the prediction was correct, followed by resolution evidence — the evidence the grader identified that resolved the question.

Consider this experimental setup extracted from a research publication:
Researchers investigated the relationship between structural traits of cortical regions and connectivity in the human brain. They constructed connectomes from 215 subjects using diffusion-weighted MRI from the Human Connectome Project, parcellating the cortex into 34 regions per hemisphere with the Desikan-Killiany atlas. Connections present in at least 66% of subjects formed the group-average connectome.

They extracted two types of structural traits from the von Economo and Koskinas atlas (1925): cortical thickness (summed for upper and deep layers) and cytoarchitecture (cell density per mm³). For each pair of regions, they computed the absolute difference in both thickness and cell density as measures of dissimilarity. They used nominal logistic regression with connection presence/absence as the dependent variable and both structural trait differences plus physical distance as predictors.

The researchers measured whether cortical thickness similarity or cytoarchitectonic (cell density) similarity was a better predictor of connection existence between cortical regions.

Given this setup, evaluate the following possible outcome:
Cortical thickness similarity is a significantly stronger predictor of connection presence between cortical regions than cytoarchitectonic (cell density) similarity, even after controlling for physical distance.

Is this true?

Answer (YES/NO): NO